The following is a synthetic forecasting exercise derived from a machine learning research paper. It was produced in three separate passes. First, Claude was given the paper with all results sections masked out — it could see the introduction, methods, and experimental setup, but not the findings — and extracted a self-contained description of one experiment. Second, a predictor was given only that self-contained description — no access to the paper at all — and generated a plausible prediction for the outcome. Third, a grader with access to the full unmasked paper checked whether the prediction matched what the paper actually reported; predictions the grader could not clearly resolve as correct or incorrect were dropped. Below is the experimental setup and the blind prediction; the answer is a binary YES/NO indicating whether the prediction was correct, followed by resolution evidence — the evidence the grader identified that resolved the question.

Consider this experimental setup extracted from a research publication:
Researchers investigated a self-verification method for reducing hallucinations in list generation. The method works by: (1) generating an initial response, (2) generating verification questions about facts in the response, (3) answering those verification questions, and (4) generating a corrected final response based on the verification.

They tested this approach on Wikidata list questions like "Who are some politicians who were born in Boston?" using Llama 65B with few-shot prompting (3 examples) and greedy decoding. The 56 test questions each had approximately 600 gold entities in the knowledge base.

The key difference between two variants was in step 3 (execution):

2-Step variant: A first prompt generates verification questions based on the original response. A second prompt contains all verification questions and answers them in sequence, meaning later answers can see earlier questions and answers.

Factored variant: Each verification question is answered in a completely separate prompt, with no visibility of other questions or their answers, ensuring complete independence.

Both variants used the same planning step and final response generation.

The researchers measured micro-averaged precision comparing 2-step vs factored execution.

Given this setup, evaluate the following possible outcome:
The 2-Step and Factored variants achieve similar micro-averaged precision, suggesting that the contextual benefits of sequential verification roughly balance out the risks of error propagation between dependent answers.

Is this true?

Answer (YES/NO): NO